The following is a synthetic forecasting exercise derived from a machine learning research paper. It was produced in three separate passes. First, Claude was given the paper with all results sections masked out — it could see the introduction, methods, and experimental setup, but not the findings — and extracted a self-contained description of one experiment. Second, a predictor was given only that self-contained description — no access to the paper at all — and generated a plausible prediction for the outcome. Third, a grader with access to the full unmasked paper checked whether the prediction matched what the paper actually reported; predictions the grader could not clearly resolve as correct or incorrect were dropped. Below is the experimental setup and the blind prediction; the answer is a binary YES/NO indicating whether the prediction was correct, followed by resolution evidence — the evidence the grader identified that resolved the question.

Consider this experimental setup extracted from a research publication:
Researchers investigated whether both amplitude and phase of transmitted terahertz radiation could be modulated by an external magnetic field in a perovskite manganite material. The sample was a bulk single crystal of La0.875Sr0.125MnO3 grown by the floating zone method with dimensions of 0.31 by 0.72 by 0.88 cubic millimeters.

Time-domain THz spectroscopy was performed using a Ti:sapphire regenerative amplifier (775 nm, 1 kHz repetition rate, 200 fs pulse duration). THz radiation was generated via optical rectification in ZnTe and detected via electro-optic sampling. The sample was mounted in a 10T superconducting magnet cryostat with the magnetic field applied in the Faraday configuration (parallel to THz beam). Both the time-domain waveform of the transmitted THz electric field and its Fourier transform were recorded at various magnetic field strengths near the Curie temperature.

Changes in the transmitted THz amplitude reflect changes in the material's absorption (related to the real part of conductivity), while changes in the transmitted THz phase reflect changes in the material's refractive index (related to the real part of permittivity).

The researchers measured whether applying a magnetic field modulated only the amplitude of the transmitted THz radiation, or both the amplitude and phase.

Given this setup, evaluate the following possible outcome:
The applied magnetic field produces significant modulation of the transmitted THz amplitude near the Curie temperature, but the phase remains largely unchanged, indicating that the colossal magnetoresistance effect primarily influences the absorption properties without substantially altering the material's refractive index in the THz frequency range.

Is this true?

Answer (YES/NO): NO